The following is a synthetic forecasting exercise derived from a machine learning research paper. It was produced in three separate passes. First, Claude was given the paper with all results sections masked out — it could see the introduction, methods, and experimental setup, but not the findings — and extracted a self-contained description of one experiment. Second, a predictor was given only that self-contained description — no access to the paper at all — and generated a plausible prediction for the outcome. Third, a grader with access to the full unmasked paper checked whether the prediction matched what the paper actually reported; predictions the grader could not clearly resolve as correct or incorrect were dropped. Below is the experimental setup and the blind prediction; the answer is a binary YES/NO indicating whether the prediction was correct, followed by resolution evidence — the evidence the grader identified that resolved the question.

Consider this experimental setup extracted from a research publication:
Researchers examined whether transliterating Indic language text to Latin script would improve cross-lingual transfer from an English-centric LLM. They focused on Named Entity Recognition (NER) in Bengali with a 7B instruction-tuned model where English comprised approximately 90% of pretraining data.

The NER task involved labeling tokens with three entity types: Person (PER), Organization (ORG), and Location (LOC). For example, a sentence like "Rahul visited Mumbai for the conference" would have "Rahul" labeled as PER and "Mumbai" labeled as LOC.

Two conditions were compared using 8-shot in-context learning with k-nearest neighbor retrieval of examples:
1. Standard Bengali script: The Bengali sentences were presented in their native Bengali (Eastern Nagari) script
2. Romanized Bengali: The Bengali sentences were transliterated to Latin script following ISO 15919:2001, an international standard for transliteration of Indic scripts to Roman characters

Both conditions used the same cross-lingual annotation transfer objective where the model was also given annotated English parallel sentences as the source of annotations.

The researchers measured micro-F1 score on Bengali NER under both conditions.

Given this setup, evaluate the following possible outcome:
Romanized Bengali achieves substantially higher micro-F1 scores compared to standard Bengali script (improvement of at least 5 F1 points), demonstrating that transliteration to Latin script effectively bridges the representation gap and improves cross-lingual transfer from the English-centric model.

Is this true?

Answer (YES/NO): NO